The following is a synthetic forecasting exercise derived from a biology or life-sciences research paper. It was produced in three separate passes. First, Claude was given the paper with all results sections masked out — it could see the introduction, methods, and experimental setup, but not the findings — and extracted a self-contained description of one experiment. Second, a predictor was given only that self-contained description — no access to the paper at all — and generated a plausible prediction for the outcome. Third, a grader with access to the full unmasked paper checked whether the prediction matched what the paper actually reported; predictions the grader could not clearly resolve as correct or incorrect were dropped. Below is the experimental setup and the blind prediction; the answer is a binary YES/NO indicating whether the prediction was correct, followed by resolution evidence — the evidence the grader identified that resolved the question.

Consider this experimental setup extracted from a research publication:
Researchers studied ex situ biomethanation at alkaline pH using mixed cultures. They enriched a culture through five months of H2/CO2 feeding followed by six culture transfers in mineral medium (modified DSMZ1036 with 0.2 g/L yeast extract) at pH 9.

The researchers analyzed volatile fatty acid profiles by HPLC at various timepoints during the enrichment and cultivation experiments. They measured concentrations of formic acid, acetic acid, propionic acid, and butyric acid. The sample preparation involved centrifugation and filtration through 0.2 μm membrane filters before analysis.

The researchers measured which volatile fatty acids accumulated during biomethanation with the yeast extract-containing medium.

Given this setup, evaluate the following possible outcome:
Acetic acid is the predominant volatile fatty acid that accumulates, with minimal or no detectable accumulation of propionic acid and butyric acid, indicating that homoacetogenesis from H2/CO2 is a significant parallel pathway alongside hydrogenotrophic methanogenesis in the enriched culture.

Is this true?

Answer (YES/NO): NO